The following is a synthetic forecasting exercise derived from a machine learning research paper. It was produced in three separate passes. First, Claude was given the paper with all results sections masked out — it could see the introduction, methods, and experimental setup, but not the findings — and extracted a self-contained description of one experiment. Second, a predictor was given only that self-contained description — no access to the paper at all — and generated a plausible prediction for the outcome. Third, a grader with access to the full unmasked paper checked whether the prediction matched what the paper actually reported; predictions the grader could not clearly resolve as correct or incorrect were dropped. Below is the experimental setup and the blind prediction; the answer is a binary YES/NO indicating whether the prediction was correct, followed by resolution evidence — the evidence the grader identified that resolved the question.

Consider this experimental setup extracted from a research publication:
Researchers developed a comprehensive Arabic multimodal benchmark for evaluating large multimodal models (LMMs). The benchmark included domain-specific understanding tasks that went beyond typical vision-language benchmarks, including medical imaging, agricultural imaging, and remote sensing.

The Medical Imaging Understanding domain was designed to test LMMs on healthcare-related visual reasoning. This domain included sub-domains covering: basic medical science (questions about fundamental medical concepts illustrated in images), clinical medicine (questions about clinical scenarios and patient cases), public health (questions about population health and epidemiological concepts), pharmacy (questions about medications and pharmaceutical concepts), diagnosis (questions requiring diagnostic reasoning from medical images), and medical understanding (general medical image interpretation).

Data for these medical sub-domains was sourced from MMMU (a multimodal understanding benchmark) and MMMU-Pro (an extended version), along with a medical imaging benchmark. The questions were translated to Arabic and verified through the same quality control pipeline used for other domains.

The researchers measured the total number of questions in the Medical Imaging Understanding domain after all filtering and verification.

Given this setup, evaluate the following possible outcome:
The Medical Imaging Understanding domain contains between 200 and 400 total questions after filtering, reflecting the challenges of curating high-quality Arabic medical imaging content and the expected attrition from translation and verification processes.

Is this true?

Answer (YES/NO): NO